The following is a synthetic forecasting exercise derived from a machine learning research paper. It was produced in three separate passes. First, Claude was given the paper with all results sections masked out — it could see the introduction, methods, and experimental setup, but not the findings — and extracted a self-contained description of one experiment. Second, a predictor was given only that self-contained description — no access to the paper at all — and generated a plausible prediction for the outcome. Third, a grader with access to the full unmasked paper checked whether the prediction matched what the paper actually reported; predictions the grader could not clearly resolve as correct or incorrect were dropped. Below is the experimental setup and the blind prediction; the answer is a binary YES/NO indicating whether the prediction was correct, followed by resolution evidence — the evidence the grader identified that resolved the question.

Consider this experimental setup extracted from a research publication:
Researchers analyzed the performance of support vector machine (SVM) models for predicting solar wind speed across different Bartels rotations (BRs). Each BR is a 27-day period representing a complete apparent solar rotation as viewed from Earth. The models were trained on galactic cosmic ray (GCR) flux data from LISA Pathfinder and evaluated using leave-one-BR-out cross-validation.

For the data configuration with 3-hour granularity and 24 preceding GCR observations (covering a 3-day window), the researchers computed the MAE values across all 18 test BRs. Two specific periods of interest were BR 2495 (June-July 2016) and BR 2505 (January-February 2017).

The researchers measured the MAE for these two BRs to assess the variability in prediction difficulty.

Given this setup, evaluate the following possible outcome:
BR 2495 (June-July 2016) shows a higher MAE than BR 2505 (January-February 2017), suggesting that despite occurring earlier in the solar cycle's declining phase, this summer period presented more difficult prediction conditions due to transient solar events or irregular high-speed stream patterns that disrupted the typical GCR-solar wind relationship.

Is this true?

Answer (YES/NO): NO